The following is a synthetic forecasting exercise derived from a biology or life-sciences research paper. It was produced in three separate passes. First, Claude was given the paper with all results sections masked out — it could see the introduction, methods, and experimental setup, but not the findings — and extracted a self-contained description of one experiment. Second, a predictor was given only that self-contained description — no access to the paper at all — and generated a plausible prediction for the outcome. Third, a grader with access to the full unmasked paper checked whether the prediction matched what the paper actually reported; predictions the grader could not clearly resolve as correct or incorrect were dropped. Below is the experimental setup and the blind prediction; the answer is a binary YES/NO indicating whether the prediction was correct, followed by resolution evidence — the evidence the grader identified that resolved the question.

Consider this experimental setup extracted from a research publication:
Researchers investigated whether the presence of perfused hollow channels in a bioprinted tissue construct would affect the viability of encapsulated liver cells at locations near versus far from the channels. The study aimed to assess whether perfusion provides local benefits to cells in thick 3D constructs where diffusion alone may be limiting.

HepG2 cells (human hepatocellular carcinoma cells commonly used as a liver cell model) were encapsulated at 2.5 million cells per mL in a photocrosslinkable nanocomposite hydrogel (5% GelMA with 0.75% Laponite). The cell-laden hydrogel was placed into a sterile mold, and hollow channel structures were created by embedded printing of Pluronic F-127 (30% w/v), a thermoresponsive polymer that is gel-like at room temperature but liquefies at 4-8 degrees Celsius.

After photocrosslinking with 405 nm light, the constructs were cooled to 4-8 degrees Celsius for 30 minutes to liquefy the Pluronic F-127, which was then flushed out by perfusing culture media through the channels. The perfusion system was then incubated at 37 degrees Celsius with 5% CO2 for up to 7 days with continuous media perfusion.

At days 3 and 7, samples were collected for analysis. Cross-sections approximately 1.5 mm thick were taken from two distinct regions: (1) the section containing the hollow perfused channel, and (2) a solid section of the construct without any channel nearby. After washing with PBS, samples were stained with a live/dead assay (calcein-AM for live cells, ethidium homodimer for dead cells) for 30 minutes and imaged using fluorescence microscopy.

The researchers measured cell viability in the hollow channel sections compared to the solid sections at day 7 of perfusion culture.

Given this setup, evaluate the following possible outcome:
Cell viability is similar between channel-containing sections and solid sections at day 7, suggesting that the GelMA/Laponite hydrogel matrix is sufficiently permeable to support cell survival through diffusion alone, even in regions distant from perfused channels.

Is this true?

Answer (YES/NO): NO